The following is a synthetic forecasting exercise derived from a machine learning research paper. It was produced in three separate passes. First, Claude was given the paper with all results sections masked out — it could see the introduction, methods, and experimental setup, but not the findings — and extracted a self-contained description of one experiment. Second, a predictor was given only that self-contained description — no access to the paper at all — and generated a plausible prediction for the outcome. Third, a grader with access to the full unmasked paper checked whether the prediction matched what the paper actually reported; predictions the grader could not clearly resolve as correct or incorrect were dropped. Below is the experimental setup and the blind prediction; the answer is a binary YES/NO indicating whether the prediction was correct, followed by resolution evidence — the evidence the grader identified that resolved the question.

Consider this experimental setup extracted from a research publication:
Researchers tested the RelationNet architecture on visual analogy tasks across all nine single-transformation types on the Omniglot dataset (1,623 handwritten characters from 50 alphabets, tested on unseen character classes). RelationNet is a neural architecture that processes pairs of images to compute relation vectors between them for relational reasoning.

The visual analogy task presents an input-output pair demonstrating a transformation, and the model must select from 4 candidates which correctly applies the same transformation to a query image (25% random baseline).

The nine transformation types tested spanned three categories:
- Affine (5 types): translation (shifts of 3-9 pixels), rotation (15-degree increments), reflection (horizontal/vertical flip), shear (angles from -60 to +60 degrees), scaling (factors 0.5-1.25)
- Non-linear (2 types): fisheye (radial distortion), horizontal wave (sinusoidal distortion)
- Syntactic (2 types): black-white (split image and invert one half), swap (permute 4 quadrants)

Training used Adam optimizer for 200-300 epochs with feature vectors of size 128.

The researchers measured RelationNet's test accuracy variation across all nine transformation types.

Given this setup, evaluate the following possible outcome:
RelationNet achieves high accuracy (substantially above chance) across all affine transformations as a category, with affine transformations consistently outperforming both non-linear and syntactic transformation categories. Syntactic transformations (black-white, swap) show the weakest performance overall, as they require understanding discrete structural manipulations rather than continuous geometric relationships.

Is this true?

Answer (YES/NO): NO